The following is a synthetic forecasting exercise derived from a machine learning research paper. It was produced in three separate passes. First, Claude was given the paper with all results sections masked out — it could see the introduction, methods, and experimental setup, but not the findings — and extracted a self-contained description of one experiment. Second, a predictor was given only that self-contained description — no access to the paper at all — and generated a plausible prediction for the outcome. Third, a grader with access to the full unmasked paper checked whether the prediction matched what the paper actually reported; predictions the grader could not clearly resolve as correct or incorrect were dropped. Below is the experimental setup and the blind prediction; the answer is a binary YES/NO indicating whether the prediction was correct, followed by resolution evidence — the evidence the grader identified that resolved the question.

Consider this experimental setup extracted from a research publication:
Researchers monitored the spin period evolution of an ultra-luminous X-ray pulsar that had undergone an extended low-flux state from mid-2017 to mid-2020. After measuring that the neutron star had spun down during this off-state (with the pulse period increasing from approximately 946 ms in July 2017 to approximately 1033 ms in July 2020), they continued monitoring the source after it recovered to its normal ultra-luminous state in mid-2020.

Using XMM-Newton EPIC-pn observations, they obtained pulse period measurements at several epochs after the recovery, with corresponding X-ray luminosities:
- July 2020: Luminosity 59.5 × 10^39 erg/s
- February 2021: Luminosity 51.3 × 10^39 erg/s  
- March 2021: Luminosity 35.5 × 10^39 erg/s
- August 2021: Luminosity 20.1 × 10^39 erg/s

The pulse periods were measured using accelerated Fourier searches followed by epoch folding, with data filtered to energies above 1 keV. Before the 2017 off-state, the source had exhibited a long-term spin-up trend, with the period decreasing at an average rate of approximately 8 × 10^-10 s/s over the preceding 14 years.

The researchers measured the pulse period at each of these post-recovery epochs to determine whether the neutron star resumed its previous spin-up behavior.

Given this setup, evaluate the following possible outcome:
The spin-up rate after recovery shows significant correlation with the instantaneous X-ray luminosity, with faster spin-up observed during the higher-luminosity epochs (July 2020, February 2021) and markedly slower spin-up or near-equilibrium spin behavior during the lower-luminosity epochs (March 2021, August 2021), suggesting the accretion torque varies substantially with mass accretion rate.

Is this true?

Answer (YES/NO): NO